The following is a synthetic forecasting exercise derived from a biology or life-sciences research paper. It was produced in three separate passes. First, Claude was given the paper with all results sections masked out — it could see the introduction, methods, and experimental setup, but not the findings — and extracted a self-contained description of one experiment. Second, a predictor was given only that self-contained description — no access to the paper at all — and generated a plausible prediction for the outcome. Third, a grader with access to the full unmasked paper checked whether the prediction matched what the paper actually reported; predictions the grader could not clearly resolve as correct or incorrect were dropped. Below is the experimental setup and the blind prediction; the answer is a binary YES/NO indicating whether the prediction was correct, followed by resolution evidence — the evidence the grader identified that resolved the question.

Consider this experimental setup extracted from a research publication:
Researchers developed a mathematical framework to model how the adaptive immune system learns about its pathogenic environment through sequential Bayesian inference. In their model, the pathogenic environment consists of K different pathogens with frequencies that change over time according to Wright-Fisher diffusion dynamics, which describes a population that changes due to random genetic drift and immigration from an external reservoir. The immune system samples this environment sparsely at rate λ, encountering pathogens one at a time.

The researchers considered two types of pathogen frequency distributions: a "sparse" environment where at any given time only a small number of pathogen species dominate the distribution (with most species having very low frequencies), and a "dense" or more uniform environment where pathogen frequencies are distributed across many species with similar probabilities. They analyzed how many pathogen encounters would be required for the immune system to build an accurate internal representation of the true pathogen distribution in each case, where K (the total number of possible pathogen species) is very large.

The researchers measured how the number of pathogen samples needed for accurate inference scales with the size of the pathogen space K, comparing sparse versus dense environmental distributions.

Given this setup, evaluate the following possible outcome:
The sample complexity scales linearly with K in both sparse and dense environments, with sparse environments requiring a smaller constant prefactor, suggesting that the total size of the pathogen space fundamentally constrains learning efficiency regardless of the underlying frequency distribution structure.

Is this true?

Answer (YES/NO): YES